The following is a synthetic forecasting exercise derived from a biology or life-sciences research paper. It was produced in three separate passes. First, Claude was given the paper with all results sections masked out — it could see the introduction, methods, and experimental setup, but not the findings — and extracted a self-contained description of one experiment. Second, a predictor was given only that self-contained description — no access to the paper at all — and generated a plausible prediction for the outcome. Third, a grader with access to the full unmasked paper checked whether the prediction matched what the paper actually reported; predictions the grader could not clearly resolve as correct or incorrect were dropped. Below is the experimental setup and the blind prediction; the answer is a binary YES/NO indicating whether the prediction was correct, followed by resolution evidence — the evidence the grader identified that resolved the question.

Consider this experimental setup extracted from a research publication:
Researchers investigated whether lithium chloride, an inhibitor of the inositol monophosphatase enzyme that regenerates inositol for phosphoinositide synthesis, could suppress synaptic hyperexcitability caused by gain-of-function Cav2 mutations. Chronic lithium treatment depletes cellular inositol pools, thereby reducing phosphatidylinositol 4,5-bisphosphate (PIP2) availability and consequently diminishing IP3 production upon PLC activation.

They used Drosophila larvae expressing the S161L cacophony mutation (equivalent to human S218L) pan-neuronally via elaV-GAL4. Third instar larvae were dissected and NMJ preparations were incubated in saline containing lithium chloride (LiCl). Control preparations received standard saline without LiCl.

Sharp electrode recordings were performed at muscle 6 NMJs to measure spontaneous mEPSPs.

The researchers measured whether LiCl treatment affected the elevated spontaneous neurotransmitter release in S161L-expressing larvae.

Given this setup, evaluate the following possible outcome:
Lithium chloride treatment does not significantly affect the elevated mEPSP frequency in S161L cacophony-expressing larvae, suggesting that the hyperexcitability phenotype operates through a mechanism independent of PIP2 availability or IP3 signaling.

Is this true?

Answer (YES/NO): NO